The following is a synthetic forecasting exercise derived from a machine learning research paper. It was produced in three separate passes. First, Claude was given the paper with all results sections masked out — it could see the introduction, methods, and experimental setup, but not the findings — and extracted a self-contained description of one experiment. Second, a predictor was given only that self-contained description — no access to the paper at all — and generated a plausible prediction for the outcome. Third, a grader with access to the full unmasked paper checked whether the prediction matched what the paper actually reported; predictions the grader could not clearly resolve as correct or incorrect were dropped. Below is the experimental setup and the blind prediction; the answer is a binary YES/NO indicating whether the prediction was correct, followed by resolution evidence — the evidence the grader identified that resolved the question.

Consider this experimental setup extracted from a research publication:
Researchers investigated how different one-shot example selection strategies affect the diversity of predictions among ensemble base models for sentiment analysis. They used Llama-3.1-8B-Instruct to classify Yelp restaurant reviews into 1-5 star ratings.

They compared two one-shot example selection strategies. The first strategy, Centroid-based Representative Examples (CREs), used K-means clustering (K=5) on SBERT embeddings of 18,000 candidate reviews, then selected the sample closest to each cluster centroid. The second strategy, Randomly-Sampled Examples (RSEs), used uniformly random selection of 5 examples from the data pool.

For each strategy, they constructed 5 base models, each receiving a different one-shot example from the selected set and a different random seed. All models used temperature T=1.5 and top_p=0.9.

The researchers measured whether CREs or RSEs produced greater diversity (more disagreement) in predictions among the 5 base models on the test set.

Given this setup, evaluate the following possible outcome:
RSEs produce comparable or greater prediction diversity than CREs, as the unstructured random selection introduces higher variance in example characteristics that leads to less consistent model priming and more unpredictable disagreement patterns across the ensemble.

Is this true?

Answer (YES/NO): YES